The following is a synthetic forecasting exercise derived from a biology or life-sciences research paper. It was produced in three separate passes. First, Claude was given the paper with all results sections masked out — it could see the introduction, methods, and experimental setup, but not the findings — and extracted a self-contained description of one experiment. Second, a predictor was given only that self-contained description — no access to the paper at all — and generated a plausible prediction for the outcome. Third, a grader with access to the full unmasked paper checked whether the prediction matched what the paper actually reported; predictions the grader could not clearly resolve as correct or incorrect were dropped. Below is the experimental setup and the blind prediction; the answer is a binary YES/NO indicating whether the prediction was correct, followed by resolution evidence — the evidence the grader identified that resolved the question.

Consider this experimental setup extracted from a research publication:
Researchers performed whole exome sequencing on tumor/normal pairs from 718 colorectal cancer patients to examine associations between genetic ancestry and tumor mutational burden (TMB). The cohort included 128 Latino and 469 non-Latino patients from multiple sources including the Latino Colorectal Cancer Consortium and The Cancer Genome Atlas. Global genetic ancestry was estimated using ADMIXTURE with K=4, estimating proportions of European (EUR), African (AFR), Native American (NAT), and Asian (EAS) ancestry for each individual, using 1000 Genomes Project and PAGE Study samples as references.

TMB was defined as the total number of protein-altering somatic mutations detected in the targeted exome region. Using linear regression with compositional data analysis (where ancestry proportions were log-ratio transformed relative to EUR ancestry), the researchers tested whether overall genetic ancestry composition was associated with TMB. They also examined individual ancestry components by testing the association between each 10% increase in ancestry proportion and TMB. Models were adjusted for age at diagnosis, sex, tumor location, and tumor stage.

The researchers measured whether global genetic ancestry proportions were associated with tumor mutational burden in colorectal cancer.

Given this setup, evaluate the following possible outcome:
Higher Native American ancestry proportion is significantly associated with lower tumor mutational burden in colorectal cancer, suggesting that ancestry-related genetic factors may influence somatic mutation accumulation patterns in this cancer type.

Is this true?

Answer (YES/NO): NO